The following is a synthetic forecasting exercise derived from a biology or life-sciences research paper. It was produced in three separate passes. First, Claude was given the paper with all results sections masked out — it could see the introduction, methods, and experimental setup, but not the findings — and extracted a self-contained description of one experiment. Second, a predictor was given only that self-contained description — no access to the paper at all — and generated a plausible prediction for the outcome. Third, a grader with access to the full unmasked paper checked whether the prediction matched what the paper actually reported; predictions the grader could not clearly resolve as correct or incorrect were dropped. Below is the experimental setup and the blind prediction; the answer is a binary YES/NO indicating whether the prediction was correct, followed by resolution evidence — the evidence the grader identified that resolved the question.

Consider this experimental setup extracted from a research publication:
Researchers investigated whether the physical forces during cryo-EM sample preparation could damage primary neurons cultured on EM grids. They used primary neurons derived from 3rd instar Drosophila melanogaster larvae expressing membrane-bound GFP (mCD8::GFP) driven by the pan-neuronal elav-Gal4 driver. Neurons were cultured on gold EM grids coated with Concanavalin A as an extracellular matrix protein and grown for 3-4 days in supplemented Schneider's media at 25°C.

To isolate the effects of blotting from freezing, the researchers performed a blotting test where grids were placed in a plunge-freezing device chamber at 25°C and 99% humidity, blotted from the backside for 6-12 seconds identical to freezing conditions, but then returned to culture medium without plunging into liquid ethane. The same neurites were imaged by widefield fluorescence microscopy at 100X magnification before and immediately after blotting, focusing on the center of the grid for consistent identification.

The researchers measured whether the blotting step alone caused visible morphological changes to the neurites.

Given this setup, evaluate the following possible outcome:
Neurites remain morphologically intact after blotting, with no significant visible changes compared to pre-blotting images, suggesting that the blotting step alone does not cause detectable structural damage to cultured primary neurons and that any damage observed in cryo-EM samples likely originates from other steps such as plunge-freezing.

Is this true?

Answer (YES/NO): NO